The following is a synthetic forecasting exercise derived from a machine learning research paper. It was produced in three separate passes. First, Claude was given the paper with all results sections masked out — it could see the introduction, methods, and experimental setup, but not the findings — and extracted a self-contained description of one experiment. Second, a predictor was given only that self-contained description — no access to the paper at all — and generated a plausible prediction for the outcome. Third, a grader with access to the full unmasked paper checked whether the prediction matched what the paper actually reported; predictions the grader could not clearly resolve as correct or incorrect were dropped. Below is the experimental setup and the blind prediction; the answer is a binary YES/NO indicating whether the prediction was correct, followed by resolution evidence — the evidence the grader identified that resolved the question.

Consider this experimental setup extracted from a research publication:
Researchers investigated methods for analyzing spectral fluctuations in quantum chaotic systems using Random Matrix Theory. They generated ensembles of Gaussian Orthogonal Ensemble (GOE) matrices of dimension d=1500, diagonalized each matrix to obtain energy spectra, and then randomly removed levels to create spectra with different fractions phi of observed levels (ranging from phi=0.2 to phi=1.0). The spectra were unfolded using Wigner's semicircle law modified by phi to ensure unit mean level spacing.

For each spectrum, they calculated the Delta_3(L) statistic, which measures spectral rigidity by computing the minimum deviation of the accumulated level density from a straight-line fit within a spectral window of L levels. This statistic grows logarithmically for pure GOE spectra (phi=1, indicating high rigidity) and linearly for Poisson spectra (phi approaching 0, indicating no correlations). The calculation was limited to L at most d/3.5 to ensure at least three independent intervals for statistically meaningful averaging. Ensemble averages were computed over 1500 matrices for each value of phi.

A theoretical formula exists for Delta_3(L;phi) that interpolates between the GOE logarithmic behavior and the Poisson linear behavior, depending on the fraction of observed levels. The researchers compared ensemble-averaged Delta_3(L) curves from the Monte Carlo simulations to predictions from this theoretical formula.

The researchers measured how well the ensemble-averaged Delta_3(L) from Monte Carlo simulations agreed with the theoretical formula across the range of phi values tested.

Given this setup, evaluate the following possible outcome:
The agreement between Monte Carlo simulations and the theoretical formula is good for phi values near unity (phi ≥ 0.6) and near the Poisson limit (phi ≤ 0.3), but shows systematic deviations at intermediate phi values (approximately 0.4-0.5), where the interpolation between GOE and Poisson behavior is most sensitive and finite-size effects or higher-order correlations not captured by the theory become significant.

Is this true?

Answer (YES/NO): NO